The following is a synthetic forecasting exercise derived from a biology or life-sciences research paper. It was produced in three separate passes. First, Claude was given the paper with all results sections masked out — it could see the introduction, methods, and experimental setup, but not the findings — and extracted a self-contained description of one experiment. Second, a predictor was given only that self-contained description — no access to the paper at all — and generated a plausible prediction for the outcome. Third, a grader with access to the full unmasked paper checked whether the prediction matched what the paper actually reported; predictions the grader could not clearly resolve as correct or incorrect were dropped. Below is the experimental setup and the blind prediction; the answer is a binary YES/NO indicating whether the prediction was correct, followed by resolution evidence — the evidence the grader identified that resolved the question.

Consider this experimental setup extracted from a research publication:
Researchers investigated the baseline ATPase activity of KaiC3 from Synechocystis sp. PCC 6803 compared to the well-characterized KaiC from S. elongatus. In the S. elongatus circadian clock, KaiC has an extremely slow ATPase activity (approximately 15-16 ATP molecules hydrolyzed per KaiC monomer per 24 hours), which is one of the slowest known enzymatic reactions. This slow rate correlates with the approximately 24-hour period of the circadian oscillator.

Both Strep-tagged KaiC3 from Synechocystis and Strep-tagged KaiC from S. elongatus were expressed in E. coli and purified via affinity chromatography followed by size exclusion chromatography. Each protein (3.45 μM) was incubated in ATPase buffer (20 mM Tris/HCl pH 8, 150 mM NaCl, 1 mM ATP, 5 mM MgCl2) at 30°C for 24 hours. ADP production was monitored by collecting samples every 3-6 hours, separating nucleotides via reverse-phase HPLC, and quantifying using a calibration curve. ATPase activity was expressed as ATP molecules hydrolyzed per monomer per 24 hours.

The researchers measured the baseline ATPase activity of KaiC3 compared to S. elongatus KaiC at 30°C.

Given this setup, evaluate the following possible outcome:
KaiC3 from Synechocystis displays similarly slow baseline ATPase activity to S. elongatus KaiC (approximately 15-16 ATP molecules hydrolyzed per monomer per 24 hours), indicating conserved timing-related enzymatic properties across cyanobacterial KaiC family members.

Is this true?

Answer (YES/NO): NO